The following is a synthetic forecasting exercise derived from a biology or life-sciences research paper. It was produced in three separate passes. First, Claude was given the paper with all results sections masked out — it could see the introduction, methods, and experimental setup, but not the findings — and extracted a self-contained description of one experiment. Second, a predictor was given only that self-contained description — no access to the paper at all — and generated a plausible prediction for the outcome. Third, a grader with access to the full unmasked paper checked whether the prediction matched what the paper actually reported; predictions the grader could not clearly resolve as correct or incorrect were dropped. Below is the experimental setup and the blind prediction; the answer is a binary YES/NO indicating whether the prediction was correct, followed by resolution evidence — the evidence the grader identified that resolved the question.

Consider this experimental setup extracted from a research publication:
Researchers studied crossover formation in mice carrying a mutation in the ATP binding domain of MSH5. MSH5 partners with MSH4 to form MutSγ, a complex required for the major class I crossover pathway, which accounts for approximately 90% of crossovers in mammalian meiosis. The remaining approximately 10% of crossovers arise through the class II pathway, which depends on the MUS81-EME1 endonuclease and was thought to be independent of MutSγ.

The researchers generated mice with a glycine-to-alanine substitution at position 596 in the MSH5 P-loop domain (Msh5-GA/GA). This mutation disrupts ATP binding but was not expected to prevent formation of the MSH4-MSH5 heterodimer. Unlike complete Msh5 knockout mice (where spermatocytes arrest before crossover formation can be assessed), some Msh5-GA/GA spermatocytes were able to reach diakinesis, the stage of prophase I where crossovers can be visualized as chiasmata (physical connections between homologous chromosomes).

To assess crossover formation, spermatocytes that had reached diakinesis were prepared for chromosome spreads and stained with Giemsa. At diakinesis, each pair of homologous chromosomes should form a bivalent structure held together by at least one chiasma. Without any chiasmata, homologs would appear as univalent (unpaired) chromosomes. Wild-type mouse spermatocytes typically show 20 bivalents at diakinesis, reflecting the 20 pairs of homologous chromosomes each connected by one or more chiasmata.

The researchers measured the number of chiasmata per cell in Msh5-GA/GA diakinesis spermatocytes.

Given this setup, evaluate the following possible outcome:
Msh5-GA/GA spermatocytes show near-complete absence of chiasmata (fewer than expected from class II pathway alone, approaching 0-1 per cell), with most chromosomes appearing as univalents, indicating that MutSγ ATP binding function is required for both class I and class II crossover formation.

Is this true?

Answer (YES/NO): YES